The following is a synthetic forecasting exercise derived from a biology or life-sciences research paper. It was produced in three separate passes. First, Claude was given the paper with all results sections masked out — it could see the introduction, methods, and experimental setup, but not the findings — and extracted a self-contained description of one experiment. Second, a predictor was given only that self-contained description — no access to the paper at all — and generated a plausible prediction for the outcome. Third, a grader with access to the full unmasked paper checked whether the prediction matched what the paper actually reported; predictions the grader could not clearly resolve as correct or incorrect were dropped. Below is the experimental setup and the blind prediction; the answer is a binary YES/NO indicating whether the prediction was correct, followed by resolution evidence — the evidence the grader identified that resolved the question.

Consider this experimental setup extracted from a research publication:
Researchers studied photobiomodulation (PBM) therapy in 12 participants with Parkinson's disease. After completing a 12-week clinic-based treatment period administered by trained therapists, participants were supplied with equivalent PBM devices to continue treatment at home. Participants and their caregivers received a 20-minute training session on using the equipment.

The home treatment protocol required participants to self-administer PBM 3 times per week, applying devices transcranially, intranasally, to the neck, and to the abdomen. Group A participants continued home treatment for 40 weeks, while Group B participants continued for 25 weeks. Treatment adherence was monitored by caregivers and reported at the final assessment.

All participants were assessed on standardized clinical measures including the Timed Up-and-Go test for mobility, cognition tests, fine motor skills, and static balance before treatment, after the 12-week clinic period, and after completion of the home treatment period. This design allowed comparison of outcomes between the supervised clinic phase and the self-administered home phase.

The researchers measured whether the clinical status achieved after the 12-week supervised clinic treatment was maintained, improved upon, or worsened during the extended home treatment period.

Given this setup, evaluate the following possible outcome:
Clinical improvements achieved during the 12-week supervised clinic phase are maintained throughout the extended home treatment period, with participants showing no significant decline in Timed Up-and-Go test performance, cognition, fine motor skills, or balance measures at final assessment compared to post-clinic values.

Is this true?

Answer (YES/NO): YES